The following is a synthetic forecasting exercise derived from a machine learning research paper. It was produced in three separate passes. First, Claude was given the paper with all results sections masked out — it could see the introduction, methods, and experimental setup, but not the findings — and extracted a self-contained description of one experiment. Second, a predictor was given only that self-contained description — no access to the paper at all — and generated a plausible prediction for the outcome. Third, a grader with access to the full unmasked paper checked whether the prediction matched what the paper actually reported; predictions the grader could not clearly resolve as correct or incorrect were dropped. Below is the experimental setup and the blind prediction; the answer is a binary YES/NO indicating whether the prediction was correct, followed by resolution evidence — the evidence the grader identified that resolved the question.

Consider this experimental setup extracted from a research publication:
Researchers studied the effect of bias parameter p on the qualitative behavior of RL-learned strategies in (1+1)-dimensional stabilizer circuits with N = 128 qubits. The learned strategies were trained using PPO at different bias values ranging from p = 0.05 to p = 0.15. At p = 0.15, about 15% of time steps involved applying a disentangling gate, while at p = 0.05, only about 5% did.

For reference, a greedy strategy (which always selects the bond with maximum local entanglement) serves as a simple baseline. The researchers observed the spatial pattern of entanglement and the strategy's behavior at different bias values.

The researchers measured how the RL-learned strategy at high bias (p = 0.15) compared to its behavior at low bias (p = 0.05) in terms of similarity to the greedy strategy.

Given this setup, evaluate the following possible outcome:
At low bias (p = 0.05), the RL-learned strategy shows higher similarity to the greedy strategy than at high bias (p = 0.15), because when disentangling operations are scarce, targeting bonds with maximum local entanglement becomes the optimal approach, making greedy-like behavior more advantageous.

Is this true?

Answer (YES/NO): NO